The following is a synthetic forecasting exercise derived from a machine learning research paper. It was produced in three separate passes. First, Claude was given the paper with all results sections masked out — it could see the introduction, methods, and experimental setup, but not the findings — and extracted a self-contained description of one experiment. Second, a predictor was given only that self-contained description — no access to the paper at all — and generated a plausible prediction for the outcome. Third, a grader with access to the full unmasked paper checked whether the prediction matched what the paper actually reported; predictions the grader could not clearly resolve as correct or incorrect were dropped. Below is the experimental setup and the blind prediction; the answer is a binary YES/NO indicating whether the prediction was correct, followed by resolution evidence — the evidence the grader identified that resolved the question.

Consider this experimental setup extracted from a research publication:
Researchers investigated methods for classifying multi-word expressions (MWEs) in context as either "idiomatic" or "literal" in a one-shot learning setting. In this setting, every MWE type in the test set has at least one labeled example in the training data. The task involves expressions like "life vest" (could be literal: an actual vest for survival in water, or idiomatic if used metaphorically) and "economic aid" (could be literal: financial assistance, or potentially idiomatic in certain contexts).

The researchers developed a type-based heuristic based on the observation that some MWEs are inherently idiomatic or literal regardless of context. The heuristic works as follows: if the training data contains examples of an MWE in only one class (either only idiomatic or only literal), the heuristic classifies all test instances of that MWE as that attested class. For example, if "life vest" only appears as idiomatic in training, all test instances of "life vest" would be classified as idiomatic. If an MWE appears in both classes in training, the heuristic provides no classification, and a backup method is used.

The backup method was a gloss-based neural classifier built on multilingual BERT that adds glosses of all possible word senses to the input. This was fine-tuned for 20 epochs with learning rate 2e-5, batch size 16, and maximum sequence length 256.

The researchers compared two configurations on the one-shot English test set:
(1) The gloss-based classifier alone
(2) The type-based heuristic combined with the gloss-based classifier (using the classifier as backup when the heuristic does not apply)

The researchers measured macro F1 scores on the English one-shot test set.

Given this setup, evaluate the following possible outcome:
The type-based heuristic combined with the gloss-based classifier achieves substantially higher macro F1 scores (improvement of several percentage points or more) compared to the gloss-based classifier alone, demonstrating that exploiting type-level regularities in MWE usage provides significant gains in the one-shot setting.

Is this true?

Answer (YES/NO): NO